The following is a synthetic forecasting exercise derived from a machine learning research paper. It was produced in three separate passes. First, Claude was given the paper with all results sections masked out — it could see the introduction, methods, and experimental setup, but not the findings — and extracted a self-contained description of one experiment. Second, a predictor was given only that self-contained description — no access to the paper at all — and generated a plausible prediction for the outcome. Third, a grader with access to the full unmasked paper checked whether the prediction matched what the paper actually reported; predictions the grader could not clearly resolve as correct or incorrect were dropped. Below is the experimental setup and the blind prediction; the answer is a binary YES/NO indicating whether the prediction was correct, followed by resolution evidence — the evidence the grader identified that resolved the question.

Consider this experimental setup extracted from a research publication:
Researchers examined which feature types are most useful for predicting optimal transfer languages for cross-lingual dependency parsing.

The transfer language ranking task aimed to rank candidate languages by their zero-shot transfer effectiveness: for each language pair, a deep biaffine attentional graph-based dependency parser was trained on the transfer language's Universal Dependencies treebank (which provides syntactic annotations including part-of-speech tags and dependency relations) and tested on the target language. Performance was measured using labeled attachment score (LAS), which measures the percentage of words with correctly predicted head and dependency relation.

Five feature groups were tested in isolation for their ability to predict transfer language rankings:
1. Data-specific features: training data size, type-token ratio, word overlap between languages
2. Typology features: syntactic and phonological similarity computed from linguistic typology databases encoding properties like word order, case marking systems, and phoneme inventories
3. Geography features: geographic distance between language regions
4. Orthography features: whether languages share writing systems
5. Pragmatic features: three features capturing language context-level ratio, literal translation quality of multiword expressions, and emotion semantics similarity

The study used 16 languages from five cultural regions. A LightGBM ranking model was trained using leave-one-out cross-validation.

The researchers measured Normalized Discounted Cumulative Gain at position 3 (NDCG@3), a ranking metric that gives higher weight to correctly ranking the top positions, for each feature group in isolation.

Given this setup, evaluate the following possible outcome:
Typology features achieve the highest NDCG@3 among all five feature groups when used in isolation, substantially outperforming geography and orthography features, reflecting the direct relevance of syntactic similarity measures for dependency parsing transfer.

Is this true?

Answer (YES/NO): YES